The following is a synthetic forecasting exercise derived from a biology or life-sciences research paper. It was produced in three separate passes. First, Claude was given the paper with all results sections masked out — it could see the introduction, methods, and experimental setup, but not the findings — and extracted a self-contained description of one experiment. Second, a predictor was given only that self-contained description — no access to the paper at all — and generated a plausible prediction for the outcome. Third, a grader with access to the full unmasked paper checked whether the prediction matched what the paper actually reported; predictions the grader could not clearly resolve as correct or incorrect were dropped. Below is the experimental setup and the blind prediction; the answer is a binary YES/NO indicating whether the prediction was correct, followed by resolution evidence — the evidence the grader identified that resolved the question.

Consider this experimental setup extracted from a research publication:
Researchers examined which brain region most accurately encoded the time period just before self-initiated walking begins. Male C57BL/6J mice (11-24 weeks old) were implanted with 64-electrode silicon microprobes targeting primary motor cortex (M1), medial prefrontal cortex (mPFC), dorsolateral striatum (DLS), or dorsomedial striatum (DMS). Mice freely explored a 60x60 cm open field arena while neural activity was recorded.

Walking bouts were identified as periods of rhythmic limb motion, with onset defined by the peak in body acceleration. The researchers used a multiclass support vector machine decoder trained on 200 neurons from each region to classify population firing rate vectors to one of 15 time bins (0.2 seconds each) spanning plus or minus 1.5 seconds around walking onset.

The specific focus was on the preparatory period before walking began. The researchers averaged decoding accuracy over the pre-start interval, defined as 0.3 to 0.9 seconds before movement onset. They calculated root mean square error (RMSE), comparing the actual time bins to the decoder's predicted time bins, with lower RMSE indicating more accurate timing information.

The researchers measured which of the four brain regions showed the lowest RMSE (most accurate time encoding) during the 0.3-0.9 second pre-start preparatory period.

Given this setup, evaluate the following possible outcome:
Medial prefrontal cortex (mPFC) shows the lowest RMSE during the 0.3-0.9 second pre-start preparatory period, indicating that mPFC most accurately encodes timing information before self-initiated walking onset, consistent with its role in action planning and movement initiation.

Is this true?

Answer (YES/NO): NO